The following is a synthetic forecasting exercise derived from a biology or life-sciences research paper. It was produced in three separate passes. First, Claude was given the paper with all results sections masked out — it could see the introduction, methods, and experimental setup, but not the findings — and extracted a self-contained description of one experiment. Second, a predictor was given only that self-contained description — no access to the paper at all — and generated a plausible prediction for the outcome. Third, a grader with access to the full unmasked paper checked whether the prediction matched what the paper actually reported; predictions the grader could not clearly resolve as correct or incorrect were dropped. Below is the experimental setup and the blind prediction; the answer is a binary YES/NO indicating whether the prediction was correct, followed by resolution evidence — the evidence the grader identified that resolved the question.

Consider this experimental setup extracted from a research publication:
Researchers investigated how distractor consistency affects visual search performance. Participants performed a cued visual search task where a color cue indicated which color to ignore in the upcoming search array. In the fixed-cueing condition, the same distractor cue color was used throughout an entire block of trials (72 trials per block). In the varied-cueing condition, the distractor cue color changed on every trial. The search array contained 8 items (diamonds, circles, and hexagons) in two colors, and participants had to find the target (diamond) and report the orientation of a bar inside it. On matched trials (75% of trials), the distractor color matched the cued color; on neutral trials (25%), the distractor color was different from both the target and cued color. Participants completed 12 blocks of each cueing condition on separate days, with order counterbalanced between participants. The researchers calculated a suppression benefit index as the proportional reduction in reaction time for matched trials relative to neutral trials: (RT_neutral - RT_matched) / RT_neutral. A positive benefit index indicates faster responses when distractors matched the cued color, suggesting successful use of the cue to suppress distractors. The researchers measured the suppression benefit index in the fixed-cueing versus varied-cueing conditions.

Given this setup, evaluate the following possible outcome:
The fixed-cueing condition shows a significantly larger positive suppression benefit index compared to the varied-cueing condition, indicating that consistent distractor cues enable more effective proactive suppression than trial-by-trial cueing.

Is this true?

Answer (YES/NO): YES